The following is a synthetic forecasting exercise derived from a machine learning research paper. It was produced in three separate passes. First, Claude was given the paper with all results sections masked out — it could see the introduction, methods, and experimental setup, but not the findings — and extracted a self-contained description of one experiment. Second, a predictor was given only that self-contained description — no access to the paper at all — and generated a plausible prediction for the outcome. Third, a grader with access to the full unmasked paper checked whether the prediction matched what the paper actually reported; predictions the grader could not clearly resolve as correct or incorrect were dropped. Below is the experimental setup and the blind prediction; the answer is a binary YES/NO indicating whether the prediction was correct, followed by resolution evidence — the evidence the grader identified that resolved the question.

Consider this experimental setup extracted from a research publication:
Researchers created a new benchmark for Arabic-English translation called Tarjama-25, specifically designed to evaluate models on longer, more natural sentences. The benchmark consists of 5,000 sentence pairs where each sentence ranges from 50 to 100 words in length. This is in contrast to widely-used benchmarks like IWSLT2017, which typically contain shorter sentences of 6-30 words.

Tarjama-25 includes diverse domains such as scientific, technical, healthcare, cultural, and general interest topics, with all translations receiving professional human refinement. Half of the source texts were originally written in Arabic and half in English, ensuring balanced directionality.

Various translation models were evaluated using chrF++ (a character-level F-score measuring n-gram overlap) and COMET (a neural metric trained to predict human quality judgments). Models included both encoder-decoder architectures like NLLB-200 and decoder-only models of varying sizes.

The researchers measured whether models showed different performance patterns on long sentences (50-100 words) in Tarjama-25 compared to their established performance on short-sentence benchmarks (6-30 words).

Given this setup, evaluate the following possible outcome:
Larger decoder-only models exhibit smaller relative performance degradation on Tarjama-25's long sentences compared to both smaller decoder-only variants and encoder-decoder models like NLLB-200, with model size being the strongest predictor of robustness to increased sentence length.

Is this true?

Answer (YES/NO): NO